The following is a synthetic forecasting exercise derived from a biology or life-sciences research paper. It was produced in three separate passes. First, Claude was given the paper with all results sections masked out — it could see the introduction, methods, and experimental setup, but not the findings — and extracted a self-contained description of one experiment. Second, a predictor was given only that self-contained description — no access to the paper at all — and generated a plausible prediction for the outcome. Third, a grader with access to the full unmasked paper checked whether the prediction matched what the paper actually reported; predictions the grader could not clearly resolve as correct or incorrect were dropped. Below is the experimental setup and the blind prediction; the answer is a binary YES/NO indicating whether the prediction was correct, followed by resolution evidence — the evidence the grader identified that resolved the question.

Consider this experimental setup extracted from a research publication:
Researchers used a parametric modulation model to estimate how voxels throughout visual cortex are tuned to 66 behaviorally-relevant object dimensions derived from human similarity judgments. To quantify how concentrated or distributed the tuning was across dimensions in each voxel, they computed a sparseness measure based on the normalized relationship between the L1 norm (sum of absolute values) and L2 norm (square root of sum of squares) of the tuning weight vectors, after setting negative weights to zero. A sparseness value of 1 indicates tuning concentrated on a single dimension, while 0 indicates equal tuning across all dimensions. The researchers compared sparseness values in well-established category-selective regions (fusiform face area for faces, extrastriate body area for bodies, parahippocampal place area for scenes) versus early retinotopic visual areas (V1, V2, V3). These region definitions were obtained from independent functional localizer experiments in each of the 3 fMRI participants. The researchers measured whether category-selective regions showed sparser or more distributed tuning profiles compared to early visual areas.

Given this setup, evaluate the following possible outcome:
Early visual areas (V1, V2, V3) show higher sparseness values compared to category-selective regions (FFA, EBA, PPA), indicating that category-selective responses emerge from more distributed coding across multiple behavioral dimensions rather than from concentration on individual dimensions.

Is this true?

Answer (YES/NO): NO